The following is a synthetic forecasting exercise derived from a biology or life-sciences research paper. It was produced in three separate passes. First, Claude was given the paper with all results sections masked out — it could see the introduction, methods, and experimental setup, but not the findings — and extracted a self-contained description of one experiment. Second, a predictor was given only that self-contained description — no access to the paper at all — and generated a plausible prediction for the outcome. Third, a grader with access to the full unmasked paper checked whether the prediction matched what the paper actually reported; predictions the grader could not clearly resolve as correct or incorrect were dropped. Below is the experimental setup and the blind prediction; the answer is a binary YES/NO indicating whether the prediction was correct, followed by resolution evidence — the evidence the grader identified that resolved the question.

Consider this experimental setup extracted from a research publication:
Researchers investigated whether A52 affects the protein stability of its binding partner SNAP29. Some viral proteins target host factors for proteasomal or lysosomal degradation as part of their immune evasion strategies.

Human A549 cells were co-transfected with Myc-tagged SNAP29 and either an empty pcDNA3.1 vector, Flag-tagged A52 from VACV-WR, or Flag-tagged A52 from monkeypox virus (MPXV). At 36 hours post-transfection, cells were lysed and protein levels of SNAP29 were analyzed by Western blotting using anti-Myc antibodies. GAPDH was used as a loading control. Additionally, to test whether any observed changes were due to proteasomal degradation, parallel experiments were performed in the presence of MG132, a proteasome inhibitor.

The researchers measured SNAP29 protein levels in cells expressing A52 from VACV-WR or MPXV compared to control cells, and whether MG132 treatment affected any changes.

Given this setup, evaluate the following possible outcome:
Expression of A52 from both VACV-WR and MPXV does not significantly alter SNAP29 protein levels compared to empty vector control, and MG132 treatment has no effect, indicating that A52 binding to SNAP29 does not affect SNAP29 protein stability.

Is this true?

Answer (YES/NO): NO